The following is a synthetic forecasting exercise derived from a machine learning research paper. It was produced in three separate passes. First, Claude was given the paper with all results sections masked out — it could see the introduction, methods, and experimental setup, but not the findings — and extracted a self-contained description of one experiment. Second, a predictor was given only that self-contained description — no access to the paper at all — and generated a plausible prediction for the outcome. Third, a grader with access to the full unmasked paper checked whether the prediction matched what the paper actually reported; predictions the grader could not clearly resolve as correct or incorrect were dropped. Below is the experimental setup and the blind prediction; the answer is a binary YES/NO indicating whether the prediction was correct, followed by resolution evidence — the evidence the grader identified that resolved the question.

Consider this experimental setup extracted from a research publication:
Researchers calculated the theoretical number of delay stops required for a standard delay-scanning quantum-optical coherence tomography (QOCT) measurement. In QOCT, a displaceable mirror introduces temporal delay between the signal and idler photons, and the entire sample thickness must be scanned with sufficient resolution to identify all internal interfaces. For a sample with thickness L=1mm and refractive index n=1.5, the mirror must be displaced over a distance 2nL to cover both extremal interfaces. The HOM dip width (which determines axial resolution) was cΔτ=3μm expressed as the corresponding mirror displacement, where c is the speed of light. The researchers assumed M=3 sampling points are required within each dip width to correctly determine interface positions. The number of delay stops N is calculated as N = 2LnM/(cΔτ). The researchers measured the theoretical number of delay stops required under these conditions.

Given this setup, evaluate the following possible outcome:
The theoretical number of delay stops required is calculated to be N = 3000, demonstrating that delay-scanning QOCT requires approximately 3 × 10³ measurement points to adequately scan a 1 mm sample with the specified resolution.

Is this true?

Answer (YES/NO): YES